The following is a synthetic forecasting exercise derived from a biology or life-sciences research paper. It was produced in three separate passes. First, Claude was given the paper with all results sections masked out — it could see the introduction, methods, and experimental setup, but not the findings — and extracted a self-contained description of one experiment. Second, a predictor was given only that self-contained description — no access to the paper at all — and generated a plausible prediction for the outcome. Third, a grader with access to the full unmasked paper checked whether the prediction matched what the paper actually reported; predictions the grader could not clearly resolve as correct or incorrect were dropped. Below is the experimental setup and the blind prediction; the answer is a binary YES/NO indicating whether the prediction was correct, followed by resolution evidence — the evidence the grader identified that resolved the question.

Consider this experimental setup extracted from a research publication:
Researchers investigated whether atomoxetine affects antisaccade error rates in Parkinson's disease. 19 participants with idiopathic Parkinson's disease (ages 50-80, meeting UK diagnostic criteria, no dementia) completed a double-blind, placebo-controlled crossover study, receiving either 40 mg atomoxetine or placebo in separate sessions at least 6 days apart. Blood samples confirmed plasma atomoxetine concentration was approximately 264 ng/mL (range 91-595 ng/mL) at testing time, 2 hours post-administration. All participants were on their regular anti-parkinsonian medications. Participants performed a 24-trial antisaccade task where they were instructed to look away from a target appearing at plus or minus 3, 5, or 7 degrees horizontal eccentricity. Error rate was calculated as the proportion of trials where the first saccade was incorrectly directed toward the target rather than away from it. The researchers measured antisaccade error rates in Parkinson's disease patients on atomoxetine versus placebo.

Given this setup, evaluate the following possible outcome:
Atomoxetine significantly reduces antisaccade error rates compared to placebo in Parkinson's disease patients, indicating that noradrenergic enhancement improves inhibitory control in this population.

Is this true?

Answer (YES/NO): NO